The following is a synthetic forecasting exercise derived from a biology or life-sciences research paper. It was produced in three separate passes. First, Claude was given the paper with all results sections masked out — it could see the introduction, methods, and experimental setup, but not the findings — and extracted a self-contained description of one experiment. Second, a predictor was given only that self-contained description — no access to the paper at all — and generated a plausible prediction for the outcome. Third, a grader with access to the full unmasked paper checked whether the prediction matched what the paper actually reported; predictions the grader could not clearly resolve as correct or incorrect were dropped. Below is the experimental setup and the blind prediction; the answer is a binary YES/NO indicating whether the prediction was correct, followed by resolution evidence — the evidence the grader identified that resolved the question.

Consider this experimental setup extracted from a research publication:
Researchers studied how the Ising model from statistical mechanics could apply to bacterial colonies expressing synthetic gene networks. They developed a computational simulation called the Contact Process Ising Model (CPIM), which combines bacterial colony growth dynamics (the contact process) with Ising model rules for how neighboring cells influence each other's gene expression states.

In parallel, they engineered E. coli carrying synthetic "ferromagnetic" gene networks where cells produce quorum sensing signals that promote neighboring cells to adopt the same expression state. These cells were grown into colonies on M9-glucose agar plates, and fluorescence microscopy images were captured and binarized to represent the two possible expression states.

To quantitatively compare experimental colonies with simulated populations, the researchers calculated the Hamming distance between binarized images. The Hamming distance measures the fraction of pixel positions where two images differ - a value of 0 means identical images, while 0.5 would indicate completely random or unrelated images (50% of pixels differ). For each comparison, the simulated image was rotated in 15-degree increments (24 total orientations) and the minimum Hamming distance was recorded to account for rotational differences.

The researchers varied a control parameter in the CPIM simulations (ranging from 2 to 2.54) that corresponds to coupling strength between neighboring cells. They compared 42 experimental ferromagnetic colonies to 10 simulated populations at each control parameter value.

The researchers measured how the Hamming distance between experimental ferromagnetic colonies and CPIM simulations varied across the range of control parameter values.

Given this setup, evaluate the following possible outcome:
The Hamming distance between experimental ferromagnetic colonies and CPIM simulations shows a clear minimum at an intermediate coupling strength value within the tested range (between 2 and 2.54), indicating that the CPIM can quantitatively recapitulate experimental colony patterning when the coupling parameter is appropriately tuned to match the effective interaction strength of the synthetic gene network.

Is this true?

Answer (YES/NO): YES